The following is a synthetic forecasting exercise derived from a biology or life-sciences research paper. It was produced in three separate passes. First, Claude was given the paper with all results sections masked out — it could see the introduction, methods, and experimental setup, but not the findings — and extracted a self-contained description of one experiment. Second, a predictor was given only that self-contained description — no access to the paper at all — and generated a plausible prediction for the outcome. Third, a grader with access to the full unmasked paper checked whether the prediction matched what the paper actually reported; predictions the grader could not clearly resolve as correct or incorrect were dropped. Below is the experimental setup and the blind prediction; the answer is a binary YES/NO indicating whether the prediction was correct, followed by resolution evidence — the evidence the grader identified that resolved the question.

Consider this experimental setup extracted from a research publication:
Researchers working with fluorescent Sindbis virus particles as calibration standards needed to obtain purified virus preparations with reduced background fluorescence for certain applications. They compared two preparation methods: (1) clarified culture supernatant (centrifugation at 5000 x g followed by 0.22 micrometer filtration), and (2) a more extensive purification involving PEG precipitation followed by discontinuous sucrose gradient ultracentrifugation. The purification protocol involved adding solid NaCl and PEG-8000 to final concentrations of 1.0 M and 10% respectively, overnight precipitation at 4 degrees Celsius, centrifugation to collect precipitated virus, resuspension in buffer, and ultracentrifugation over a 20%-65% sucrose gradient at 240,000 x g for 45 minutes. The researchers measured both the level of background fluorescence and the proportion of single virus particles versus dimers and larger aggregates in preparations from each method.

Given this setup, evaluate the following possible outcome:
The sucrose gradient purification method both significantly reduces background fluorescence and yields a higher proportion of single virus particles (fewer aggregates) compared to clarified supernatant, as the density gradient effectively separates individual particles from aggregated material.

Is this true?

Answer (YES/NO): NO